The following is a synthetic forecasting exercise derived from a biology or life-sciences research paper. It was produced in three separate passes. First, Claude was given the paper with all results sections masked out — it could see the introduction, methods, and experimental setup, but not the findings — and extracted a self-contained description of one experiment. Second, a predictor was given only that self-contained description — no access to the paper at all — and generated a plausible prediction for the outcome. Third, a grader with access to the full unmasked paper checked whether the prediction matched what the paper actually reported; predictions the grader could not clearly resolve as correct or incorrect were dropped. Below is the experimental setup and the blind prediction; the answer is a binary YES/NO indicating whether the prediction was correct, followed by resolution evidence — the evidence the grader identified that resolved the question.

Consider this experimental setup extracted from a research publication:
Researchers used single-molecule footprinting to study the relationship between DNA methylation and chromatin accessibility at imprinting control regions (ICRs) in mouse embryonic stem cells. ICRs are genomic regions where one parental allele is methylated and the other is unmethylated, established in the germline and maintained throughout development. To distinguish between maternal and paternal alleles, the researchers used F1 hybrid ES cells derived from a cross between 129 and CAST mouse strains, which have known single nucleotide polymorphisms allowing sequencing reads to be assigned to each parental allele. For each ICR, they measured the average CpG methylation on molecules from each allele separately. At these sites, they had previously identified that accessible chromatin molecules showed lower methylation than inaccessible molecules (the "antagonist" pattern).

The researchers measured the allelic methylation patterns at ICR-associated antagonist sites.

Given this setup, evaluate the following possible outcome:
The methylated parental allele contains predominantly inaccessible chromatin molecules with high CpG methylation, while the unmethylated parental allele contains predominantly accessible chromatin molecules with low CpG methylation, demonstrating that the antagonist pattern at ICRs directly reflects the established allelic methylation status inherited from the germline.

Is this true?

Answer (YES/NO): YES